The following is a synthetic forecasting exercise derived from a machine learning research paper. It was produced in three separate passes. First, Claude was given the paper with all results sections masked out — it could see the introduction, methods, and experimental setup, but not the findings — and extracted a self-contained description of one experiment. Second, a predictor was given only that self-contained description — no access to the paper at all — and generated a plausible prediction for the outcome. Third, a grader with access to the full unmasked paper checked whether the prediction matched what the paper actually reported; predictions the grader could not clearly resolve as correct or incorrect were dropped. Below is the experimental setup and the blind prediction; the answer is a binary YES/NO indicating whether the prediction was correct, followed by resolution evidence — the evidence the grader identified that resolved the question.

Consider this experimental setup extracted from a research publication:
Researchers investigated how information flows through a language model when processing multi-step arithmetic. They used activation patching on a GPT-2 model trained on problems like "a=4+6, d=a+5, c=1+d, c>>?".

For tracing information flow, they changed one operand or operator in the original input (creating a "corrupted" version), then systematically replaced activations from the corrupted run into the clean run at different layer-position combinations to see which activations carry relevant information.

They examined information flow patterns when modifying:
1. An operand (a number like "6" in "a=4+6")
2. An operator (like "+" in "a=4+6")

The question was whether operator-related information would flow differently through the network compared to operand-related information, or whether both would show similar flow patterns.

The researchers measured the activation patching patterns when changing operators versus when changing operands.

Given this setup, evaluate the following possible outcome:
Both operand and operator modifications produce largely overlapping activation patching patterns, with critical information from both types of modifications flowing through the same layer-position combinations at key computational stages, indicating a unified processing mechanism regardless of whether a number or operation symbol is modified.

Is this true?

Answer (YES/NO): YES